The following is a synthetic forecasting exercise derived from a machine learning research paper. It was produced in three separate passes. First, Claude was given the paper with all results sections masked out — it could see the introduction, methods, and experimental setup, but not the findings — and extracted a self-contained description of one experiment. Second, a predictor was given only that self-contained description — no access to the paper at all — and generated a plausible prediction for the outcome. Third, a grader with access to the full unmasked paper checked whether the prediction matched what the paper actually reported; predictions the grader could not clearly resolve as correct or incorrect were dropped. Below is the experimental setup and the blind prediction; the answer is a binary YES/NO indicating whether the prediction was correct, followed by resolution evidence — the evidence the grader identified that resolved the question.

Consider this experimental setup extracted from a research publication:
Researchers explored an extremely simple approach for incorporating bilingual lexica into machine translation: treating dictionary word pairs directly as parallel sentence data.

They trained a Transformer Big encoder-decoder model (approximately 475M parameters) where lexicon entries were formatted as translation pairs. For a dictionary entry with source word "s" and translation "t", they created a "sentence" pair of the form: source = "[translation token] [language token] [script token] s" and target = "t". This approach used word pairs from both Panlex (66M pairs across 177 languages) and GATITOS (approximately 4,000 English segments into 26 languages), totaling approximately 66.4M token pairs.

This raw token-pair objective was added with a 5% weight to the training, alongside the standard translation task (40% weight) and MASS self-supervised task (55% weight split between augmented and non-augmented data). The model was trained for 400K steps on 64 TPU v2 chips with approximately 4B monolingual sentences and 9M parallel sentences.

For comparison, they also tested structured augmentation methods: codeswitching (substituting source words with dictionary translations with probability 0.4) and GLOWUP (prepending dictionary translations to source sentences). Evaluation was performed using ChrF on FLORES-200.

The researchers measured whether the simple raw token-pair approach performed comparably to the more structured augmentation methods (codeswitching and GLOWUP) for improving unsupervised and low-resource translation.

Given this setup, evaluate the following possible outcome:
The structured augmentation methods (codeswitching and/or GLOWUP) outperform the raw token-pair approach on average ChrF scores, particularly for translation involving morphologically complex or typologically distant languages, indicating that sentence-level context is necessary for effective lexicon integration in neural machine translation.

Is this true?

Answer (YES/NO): NO